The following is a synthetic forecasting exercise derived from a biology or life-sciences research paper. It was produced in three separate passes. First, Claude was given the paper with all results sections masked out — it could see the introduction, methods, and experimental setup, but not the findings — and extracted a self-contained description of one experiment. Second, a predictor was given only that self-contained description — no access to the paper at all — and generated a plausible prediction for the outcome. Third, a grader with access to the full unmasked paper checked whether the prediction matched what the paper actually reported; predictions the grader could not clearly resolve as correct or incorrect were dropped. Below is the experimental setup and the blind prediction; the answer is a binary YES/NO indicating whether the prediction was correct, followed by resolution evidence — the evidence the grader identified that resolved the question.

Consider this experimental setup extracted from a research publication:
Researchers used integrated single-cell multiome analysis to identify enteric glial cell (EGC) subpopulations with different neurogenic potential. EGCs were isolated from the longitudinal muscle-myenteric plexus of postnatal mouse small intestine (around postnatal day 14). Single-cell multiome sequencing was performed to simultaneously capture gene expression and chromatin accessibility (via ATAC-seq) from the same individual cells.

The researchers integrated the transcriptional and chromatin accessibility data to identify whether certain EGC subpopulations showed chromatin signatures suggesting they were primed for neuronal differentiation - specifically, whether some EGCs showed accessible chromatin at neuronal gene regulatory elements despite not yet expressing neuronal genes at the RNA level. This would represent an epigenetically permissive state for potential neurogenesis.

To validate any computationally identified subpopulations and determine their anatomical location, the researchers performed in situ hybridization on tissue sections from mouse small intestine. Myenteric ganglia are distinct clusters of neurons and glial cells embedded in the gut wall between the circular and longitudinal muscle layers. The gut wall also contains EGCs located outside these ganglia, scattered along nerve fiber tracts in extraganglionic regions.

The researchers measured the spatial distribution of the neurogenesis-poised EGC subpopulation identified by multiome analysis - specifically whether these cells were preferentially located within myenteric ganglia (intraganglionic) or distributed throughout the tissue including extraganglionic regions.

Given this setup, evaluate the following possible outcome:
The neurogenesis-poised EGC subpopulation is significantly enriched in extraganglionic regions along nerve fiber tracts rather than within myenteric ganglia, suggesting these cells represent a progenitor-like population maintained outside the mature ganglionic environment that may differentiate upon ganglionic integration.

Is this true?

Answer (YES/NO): NO